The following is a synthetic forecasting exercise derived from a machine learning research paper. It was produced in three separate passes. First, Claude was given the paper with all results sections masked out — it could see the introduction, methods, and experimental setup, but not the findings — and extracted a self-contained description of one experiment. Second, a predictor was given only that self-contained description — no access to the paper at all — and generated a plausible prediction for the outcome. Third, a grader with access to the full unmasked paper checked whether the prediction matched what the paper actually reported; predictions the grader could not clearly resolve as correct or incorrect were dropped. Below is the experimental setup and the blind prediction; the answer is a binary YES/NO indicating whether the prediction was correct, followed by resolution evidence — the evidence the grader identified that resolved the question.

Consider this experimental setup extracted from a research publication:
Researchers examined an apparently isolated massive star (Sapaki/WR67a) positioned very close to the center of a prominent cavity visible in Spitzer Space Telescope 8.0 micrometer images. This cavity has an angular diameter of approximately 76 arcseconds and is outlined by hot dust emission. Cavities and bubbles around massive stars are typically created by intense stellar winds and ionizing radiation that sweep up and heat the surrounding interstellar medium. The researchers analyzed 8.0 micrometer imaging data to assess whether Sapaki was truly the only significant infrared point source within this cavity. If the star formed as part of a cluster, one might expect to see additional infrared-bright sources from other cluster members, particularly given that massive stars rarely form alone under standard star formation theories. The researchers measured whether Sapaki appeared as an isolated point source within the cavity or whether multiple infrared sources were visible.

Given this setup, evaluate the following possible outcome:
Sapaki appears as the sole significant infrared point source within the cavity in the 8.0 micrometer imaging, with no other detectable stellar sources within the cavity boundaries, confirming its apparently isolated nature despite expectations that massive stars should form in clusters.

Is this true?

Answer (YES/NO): YES